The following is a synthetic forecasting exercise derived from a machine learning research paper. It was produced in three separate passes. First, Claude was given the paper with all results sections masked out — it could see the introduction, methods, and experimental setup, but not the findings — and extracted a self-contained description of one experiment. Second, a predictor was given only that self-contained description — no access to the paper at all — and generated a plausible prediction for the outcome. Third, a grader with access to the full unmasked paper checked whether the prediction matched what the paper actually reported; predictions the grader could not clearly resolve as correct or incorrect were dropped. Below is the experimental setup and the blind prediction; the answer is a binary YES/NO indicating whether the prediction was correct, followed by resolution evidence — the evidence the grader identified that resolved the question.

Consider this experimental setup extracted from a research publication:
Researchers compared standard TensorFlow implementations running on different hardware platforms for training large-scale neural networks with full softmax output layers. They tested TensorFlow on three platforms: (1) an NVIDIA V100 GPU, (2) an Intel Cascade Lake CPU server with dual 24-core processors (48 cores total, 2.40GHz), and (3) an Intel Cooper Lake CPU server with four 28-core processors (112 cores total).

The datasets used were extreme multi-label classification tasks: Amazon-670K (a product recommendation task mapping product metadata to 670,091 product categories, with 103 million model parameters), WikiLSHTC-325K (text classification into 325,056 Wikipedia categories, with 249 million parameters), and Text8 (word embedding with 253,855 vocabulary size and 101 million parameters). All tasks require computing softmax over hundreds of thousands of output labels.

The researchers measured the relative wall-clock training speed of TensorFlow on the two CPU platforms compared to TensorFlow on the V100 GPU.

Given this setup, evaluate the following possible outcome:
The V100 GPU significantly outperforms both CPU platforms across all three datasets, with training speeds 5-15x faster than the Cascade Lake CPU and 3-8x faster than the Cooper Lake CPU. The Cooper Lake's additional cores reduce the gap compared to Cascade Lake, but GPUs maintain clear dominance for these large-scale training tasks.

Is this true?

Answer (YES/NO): NO